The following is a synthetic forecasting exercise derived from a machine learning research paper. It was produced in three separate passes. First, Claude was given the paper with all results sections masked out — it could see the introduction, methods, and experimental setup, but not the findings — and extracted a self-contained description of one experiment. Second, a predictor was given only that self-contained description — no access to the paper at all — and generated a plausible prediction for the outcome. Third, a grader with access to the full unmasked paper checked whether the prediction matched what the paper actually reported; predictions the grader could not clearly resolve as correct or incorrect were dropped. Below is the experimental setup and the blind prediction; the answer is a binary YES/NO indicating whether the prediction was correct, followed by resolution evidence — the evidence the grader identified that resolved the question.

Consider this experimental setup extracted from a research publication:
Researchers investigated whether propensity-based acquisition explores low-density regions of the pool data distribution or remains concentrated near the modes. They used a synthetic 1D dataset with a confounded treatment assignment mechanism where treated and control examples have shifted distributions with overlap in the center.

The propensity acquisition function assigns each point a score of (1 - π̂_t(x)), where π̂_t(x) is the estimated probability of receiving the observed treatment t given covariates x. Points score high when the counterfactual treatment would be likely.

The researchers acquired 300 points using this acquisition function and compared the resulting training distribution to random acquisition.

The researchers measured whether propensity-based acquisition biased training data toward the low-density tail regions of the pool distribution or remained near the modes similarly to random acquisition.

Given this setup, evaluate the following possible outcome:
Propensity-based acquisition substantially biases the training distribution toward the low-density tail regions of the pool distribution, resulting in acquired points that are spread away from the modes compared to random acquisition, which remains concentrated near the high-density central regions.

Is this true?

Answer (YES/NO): NO